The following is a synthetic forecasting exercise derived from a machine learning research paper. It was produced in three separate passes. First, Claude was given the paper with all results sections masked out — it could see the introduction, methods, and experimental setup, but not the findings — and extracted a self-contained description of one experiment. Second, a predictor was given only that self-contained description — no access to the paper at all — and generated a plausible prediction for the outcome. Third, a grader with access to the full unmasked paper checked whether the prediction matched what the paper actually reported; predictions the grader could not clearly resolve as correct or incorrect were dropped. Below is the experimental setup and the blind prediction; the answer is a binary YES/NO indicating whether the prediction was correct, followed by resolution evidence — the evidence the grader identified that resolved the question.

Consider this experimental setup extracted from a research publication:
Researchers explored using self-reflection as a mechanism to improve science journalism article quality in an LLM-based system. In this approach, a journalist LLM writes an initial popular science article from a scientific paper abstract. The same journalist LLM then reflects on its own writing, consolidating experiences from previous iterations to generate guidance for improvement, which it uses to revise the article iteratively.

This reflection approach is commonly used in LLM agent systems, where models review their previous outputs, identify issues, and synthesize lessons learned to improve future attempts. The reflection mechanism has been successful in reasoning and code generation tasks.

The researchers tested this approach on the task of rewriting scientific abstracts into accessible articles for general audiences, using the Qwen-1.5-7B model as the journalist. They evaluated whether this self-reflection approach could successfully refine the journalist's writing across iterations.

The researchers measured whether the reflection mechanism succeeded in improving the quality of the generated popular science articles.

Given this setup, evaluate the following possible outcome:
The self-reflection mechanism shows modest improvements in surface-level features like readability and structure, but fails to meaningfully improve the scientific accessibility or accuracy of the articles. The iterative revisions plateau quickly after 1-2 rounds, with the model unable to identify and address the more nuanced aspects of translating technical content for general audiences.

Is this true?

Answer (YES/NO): NO